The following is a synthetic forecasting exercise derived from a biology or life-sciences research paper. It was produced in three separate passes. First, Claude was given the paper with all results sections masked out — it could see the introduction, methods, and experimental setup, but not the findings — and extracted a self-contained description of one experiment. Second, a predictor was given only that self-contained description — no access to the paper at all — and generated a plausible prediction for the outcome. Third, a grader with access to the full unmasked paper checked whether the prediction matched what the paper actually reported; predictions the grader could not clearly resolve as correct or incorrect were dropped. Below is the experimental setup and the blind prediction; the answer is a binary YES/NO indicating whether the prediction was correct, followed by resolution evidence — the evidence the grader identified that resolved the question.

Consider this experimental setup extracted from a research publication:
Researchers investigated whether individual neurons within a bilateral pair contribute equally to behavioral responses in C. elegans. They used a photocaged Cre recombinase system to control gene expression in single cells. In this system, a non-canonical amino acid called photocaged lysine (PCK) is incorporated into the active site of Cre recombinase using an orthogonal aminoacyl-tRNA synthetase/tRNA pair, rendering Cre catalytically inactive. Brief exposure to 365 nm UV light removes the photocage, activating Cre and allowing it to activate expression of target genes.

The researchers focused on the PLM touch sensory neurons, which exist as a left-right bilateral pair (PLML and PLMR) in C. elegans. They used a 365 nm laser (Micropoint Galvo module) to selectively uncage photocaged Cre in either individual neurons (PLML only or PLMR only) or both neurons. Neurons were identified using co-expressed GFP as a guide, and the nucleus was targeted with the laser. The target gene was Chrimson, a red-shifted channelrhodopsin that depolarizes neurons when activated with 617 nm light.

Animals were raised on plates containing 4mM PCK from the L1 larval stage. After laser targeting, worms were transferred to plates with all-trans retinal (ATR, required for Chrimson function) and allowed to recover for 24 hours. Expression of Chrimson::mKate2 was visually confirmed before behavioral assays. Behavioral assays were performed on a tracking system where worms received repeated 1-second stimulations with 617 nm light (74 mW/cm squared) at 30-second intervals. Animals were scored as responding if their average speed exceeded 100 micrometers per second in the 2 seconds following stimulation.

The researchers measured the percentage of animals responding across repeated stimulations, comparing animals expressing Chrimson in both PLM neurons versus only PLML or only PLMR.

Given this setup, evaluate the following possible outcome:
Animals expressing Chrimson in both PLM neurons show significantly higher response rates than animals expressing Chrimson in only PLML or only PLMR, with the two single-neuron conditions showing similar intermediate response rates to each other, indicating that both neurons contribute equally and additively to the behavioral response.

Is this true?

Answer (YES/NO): NO